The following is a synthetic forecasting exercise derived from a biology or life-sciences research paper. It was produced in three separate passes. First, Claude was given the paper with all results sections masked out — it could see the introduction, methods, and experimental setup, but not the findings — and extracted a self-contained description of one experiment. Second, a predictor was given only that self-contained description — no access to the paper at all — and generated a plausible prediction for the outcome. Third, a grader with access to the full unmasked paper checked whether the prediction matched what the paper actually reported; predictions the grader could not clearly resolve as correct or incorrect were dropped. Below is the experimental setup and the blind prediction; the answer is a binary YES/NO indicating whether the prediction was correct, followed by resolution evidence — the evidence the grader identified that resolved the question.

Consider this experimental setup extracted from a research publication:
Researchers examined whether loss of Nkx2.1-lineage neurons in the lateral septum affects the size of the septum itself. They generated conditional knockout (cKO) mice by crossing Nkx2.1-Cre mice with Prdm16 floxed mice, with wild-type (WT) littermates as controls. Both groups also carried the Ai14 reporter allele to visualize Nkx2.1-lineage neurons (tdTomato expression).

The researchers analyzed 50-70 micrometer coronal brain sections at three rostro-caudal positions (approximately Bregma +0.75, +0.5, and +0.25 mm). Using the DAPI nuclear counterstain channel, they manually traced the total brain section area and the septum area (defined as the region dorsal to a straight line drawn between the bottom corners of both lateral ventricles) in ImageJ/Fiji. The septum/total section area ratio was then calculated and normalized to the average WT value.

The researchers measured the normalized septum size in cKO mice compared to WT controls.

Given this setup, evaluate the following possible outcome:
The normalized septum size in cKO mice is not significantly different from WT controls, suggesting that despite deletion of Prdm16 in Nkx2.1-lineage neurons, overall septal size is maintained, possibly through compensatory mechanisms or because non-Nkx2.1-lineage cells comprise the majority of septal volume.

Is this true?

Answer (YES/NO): NO